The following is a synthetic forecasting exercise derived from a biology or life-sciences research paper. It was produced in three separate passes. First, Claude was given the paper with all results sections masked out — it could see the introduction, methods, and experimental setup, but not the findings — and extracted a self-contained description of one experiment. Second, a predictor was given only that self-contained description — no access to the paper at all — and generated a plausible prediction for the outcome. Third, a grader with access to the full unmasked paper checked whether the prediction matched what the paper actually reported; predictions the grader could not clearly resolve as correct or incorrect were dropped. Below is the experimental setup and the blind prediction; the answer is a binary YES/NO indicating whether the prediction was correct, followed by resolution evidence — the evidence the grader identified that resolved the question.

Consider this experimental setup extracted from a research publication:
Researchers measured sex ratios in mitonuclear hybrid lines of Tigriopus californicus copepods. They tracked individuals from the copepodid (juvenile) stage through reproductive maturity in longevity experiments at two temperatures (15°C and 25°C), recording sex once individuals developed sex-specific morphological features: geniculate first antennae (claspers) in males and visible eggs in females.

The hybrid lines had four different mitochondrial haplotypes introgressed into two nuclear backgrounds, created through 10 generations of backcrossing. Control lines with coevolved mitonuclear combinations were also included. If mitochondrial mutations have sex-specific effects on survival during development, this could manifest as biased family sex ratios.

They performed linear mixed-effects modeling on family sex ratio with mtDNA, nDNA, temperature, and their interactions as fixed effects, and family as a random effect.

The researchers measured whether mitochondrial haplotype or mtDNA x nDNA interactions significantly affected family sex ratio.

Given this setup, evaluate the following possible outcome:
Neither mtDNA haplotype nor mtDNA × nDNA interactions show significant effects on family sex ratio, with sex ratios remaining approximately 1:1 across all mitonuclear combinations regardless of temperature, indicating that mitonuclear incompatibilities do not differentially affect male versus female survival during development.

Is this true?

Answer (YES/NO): NO